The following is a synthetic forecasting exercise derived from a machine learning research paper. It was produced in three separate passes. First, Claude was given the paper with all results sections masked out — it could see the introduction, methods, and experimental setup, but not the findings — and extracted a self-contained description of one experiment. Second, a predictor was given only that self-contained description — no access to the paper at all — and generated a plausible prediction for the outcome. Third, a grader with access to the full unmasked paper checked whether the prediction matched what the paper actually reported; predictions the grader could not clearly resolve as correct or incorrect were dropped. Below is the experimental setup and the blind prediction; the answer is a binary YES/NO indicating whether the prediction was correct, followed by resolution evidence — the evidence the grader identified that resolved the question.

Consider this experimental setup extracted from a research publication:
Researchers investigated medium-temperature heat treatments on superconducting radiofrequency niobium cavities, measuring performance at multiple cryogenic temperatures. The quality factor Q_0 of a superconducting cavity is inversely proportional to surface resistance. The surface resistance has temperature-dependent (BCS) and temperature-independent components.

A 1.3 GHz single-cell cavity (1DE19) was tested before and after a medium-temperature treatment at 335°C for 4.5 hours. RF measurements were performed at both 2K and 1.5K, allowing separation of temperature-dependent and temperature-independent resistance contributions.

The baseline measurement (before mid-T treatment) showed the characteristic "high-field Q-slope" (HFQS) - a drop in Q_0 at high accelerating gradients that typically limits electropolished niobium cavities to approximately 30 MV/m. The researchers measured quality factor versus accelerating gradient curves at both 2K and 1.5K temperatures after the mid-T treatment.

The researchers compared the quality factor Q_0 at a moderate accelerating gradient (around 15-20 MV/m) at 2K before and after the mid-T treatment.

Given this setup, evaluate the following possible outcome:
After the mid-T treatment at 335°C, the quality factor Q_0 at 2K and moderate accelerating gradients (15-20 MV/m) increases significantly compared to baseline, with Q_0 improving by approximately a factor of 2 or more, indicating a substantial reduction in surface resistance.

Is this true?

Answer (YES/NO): YES